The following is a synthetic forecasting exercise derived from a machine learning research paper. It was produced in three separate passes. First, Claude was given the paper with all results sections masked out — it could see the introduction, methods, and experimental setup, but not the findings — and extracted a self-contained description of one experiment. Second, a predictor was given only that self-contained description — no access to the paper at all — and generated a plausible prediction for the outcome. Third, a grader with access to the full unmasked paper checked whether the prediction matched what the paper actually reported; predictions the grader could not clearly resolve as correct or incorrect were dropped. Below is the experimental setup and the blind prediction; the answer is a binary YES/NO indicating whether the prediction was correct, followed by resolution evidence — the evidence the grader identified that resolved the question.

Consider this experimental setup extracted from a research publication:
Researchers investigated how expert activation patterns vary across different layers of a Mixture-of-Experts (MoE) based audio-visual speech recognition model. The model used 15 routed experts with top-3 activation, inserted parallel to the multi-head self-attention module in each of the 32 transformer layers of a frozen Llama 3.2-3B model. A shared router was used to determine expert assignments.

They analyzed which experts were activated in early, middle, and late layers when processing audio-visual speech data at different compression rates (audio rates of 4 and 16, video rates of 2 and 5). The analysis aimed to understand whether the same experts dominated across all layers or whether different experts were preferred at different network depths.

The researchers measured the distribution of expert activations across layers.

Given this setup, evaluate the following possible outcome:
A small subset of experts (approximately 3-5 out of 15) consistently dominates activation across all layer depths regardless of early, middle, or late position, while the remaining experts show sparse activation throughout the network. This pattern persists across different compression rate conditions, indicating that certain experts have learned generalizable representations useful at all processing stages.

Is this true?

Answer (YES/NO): NO